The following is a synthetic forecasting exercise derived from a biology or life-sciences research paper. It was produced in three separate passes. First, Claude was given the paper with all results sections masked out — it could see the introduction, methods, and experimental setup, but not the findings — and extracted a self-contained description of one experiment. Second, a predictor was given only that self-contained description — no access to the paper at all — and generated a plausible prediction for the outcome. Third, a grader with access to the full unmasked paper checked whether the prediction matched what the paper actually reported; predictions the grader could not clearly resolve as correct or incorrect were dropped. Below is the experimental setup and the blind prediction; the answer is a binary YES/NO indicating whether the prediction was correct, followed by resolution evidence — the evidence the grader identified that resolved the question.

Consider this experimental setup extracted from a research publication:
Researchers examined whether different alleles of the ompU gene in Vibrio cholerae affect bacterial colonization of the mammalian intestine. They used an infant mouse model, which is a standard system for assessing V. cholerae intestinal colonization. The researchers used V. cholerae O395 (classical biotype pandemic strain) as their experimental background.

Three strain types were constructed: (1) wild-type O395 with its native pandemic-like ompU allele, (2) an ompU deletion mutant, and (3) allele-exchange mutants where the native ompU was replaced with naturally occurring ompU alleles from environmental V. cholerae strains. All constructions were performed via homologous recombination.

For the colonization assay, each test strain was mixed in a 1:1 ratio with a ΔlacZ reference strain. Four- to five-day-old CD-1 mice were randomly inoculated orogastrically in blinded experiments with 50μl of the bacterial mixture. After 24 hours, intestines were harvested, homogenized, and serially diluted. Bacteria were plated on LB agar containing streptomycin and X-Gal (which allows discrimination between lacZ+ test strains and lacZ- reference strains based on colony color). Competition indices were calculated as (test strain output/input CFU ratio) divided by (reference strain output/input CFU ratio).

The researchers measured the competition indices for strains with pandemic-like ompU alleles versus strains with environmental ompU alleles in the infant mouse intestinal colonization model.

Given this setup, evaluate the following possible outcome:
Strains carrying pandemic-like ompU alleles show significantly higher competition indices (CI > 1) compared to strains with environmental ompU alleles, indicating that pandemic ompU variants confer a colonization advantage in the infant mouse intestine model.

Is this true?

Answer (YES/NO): NO